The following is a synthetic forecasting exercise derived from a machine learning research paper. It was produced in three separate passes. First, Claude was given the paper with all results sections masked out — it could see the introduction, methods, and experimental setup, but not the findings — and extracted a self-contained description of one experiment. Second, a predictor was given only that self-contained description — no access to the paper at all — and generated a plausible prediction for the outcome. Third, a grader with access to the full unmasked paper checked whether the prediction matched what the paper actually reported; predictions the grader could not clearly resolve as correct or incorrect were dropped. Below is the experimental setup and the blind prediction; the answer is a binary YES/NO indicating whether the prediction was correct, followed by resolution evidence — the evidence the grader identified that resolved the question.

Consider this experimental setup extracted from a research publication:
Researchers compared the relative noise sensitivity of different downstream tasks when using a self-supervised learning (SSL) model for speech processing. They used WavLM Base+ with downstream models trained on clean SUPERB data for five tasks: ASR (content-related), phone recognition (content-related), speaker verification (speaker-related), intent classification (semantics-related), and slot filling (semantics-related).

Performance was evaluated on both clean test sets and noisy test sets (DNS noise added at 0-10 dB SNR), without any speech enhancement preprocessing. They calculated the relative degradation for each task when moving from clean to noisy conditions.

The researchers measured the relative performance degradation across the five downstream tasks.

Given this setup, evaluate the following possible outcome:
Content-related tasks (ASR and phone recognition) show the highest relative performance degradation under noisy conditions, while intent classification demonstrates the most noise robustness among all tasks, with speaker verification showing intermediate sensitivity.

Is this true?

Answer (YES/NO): NO